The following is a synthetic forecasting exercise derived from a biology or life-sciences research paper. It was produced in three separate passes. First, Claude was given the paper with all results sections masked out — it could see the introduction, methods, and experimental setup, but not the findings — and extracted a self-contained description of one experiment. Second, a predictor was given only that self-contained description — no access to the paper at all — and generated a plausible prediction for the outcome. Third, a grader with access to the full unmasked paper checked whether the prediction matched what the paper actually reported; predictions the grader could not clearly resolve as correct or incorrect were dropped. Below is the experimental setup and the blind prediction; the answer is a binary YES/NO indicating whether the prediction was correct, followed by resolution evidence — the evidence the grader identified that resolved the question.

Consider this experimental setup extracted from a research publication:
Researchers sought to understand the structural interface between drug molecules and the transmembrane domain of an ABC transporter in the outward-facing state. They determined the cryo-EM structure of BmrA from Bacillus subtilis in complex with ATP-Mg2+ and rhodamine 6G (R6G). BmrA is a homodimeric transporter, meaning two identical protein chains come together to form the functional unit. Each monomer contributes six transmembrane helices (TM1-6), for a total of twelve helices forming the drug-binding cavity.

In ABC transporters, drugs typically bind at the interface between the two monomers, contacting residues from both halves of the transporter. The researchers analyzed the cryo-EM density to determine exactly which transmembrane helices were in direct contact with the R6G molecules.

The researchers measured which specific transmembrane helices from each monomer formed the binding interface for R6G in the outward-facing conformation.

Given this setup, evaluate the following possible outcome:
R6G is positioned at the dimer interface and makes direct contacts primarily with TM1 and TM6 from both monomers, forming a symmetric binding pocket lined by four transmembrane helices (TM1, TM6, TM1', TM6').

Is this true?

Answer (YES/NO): NO